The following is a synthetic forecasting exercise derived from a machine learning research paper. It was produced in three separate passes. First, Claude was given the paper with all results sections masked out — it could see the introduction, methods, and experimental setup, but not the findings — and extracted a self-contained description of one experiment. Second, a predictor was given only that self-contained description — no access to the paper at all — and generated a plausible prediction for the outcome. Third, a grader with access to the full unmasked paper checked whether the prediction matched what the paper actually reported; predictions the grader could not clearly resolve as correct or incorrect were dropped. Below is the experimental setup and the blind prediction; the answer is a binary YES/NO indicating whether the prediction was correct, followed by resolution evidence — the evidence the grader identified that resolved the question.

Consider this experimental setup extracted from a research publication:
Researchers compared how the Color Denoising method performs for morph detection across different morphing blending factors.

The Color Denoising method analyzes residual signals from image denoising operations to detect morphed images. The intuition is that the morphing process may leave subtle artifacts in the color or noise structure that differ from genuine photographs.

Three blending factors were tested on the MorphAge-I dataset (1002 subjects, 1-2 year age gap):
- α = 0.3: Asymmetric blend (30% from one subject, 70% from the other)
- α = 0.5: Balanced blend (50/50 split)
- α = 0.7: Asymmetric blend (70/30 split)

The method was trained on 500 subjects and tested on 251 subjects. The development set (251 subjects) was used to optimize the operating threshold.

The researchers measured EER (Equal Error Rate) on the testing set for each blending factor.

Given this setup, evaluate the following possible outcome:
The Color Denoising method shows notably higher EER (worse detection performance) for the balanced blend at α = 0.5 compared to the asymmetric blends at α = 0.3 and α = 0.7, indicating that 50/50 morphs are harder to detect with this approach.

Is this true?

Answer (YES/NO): NO